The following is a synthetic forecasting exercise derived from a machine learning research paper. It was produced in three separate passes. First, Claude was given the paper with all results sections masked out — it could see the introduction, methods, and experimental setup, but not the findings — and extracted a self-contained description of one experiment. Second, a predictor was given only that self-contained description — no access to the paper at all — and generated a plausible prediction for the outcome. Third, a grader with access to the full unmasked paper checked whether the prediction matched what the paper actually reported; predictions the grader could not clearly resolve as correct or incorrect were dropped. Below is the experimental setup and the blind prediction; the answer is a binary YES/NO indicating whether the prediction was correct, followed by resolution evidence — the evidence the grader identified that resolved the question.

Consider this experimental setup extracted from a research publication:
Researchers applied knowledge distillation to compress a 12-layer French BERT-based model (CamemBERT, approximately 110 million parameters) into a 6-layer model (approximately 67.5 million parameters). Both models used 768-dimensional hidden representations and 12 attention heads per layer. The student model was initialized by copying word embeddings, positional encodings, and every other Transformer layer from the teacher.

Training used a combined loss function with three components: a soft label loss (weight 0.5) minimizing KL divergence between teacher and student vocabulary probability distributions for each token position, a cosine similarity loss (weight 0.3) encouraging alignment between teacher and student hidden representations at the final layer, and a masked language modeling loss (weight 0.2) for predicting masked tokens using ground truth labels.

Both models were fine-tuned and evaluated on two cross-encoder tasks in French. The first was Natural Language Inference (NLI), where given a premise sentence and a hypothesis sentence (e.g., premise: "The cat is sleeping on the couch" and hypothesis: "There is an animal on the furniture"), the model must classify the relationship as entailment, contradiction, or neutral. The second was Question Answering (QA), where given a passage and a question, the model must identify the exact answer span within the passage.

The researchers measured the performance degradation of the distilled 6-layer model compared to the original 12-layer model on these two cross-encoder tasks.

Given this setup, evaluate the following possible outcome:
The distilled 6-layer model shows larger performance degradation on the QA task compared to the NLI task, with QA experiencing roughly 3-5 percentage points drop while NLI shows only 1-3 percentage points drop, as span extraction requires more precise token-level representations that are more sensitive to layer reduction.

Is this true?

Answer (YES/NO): NO